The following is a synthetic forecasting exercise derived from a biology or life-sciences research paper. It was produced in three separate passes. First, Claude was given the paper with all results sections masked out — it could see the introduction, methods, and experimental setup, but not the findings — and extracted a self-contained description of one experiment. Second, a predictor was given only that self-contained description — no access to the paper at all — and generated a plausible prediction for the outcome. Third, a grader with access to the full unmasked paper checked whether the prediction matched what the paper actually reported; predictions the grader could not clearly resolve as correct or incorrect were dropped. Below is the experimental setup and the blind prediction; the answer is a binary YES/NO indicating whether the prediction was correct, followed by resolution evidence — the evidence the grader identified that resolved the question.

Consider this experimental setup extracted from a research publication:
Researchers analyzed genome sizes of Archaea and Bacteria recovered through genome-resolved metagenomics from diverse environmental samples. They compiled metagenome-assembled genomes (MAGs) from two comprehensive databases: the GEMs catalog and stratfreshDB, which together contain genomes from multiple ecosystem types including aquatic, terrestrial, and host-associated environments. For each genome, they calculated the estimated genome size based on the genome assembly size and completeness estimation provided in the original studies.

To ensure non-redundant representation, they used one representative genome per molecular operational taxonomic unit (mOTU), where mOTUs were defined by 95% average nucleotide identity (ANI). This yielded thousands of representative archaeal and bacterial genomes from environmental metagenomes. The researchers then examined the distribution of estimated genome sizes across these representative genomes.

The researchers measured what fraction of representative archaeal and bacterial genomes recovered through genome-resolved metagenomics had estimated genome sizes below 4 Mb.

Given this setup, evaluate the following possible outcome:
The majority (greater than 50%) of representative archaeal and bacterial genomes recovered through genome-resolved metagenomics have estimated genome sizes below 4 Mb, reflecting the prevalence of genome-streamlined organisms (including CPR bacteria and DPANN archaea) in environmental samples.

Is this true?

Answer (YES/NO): YES